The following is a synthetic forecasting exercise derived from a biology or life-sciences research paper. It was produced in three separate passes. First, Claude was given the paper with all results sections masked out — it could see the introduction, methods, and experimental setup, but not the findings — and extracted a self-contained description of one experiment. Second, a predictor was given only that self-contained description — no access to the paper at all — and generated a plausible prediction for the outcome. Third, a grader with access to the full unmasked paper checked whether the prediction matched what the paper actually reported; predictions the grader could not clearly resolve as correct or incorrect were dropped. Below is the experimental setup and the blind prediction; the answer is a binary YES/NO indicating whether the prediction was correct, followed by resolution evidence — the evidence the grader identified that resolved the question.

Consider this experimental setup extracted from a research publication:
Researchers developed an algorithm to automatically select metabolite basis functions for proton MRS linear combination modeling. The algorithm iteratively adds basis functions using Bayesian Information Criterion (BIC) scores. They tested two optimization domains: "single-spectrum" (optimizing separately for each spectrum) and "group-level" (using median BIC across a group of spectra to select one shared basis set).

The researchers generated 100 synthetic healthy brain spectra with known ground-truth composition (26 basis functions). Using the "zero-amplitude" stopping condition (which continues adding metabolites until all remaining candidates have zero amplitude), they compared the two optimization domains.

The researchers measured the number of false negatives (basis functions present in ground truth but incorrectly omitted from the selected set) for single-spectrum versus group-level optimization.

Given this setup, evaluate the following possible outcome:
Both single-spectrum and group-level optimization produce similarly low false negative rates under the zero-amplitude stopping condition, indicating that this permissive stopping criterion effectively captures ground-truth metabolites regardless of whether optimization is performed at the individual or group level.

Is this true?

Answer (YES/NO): NO